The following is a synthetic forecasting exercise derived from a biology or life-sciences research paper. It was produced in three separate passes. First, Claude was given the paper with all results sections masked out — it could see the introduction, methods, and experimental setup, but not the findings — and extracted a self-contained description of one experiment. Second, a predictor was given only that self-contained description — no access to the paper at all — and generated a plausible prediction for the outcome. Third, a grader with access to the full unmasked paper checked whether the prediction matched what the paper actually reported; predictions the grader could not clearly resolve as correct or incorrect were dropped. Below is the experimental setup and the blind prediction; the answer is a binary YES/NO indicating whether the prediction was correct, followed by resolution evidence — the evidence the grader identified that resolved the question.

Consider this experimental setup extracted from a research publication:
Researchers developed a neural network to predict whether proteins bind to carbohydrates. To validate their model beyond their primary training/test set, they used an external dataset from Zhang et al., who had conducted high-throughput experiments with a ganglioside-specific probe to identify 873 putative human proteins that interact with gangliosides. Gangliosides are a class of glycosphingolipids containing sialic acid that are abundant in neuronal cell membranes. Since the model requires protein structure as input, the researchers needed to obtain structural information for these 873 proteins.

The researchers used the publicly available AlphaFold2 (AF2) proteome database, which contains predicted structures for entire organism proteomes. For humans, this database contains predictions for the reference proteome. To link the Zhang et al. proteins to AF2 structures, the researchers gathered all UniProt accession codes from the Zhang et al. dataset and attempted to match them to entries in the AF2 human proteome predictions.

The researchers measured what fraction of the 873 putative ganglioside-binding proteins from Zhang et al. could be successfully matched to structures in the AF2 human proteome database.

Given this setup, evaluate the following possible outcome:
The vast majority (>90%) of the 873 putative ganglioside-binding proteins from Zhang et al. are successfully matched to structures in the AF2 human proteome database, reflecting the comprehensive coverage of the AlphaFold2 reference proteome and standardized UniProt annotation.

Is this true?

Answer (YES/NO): YES